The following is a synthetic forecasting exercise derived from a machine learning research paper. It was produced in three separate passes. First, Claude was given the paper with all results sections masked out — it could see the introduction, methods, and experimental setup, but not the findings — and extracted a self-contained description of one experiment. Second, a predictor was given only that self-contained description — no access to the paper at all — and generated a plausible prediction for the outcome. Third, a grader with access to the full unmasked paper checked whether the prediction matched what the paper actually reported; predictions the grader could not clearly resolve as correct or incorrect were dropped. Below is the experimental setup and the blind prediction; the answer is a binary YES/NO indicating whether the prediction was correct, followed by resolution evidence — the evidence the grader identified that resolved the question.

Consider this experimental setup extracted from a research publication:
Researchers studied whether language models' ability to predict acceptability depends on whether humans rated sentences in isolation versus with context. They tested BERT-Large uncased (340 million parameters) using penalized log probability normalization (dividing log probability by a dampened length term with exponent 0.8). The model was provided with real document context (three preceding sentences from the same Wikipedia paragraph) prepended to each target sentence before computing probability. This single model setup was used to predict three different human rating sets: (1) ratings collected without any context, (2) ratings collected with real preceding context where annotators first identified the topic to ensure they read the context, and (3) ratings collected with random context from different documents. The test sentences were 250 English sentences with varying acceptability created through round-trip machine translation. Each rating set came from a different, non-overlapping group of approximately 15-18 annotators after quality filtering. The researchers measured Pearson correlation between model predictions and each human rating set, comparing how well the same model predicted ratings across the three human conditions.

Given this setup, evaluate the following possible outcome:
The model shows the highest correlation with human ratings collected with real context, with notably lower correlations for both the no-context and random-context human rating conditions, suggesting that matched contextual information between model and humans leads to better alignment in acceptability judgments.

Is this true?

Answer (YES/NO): NO